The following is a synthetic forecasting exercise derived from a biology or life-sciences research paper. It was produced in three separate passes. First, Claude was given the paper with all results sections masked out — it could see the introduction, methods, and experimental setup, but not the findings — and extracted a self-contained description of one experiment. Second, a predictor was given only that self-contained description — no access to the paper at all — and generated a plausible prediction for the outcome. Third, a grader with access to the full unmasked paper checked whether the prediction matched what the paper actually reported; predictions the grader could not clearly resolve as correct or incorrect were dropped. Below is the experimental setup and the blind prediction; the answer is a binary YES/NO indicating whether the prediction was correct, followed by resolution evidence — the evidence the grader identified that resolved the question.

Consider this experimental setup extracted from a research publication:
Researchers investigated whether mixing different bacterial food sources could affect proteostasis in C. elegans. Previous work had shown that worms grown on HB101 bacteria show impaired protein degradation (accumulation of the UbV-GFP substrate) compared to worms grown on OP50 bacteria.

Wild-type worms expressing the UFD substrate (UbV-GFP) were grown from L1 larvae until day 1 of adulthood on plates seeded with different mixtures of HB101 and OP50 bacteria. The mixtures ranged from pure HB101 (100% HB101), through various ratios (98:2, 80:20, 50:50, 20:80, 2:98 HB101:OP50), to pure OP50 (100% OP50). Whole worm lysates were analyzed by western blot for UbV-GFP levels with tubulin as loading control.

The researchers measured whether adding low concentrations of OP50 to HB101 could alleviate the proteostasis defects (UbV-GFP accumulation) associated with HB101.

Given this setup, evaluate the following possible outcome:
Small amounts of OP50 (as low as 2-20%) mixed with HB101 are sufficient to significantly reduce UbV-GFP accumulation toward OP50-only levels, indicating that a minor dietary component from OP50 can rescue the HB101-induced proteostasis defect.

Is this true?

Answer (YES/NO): YES